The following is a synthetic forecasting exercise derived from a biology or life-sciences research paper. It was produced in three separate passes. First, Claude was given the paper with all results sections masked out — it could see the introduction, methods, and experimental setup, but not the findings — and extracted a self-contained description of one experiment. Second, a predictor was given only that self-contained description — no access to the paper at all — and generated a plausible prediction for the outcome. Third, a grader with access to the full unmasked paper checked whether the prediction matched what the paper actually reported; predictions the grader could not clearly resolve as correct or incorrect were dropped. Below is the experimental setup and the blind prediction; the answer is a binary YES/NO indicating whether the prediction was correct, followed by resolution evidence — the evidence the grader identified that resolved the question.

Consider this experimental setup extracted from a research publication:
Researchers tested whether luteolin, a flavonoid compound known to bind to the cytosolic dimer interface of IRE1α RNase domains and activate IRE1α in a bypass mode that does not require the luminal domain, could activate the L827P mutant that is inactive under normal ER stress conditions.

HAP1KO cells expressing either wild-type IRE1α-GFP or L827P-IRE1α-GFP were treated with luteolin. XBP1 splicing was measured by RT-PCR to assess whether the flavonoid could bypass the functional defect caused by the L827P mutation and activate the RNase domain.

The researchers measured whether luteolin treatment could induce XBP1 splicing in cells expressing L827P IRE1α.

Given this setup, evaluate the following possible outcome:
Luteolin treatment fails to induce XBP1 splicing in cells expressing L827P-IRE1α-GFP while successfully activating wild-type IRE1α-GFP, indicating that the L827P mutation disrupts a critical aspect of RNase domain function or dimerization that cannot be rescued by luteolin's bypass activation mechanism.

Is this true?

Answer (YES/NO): YES